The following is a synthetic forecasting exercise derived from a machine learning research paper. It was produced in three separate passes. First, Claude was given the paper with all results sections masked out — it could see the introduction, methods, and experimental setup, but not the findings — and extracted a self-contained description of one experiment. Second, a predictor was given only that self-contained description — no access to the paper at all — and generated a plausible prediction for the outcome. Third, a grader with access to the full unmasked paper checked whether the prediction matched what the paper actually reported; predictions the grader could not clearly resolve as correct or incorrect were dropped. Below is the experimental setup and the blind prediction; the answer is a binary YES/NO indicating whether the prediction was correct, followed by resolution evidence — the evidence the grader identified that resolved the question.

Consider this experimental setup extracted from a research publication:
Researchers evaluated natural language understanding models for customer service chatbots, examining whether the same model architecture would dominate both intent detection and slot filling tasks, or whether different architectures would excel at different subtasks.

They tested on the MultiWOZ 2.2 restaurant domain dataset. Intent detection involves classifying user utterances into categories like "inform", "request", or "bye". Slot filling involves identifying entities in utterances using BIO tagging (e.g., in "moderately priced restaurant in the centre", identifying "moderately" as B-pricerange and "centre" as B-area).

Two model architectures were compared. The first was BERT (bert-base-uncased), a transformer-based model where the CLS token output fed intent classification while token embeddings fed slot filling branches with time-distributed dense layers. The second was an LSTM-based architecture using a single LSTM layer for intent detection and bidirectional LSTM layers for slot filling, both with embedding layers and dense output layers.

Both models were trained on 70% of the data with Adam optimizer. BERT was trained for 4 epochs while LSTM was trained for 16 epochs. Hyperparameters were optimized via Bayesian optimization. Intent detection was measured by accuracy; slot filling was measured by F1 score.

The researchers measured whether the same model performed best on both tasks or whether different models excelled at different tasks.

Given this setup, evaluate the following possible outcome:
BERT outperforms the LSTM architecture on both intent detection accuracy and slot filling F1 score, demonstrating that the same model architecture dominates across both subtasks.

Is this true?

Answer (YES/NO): NO